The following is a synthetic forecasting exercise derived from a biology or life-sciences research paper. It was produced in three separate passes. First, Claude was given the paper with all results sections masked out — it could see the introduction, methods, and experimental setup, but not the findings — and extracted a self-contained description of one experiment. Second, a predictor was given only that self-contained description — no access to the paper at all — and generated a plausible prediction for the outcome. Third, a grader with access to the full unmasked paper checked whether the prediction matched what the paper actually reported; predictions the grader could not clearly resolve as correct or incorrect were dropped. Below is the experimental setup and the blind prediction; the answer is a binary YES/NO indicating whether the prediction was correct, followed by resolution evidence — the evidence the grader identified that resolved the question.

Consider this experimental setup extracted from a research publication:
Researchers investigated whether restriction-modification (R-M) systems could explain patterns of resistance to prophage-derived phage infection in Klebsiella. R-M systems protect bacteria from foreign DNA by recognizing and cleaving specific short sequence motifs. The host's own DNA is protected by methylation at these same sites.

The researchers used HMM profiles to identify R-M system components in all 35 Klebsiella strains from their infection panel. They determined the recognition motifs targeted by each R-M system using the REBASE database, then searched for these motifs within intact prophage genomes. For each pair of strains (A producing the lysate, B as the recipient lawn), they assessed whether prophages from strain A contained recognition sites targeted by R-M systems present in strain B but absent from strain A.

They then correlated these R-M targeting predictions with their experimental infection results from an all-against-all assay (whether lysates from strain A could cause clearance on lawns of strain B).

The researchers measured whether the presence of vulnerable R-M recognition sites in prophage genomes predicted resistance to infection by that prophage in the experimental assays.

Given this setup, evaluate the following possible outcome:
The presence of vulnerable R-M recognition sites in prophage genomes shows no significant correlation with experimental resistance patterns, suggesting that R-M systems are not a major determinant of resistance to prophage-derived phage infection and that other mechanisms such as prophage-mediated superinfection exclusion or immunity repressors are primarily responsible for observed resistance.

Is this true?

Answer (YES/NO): NO